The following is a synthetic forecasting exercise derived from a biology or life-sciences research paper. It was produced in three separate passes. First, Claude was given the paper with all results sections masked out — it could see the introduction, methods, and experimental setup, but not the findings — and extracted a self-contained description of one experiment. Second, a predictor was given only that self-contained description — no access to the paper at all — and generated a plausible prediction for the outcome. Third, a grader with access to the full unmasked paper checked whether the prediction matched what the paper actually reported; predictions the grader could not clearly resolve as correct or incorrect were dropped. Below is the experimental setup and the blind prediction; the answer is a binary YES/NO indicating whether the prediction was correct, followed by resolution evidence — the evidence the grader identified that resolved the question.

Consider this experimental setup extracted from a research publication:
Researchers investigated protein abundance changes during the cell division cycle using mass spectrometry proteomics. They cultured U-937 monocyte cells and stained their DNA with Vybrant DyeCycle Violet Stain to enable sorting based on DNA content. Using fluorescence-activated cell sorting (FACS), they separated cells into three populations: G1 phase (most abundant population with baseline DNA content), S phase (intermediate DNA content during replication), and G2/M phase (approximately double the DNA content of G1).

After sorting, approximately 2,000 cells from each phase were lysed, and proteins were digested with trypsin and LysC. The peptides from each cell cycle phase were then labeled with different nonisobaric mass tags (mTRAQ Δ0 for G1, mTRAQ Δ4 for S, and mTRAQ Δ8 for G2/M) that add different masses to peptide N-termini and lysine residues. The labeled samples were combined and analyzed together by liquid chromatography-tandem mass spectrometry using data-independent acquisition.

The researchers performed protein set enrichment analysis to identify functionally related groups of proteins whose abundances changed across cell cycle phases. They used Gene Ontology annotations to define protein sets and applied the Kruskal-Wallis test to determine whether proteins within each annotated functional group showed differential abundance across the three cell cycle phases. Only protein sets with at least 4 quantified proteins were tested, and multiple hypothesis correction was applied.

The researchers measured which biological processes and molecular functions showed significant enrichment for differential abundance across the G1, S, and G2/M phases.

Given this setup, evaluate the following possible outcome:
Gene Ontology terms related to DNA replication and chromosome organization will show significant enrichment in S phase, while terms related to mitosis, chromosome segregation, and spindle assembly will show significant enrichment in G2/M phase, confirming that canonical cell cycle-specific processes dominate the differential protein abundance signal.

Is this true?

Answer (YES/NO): YES